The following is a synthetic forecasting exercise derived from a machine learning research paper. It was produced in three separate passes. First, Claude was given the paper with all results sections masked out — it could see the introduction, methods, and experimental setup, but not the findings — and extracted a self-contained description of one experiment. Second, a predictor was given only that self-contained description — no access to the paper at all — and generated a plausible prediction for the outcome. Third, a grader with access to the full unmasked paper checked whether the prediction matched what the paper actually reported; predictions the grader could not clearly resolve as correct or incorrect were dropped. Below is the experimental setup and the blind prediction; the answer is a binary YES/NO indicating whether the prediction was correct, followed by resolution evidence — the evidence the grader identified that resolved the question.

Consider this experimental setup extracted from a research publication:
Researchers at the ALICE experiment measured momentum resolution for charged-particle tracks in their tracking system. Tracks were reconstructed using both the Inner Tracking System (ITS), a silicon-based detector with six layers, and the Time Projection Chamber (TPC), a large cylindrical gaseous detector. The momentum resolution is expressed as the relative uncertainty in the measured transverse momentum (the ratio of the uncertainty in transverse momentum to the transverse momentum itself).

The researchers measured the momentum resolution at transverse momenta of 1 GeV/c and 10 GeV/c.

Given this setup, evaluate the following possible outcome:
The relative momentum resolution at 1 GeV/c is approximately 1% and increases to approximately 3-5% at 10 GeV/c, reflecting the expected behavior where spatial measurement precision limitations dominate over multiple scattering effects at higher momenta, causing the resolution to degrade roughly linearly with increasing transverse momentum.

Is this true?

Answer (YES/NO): NO